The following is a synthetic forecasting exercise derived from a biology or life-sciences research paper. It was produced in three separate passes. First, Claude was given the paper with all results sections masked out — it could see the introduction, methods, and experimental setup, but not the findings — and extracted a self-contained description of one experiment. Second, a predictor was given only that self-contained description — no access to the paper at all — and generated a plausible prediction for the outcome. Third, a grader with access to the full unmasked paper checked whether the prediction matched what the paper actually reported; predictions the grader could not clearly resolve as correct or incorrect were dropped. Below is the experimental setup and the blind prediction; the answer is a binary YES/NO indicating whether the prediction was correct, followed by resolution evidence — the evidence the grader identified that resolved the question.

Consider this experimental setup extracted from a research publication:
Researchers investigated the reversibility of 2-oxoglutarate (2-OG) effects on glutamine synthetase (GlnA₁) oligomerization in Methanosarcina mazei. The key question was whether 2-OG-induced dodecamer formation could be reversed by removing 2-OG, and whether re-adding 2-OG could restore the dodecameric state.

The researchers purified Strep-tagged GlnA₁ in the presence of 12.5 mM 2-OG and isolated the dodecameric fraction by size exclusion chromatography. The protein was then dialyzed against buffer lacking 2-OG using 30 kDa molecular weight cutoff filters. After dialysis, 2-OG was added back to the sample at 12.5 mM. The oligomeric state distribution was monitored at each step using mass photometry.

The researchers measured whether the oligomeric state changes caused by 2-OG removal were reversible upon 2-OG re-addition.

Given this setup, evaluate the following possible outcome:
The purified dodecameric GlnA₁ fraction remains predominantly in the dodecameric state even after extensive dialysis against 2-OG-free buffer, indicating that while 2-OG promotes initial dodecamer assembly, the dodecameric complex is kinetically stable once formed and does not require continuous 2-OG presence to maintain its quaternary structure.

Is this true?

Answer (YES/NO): NO